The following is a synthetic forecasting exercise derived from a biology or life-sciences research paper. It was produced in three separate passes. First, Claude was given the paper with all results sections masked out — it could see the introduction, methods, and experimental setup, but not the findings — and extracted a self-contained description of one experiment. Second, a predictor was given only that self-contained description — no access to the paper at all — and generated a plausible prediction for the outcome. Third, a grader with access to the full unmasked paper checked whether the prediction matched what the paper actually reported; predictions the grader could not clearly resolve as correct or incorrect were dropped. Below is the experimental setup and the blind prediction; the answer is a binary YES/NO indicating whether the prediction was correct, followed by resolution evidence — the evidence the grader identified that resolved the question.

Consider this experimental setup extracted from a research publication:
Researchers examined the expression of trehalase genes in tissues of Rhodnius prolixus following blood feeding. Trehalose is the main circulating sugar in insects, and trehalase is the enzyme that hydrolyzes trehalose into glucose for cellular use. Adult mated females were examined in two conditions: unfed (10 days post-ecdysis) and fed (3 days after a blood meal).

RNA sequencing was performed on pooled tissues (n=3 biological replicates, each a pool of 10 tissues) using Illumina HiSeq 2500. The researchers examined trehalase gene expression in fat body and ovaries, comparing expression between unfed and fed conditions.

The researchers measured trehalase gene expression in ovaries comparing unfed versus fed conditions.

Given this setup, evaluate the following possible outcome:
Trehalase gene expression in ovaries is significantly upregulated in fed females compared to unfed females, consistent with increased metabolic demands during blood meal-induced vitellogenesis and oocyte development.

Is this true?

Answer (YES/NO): NO